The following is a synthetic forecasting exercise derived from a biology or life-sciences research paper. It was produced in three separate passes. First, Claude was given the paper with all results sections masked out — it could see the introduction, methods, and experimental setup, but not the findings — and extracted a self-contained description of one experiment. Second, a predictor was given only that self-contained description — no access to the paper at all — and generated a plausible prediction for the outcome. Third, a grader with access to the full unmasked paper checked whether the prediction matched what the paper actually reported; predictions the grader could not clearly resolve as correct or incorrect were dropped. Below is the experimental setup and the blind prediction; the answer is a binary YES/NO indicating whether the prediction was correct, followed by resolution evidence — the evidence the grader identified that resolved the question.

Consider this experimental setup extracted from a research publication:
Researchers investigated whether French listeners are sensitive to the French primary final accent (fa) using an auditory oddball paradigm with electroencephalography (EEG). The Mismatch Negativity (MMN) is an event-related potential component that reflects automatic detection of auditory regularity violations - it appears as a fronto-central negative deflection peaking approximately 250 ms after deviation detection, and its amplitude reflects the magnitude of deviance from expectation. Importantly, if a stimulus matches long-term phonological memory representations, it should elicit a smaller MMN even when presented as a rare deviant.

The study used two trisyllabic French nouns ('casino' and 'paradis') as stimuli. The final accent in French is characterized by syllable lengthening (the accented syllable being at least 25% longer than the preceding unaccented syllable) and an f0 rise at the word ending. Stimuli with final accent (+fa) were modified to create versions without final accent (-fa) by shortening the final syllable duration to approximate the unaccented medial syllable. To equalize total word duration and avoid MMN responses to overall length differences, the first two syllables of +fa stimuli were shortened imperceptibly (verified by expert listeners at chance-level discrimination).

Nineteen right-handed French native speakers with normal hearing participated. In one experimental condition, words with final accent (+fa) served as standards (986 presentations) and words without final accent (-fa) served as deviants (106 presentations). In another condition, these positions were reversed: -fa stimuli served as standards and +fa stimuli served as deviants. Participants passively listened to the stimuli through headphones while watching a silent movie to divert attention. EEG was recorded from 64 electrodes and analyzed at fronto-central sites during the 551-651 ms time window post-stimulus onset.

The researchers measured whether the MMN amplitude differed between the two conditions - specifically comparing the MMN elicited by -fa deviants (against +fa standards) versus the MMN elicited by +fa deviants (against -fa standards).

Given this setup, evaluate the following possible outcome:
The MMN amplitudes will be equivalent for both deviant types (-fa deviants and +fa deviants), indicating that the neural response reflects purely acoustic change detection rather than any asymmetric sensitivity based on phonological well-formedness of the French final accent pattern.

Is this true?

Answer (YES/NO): NO